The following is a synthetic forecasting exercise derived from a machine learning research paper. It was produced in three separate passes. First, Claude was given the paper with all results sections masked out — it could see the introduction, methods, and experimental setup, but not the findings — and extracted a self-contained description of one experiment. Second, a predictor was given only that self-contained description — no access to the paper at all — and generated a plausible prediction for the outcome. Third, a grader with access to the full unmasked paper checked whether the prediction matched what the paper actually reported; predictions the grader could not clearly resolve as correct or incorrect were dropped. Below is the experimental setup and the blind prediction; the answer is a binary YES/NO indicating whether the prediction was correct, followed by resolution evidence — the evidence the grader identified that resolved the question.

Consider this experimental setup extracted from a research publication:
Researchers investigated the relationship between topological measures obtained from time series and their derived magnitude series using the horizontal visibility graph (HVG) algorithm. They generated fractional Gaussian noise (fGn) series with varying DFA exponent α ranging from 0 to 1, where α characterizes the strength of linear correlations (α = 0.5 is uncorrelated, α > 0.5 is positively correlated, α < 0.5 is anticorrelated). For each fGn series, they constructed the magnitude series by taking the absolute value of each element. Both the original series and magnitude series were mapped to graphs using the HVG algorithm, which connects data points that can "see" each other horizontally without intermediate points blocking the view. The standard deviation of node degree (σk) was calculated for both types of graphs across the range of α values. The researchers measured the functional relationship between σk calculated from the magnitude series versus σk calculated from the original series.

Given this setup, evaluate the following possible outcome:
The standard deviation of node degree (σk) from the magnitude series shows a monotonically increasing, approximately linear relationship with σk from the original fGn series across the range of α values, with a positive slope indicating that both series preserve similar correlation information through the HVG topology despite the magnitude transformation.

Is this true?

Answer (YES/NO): NO